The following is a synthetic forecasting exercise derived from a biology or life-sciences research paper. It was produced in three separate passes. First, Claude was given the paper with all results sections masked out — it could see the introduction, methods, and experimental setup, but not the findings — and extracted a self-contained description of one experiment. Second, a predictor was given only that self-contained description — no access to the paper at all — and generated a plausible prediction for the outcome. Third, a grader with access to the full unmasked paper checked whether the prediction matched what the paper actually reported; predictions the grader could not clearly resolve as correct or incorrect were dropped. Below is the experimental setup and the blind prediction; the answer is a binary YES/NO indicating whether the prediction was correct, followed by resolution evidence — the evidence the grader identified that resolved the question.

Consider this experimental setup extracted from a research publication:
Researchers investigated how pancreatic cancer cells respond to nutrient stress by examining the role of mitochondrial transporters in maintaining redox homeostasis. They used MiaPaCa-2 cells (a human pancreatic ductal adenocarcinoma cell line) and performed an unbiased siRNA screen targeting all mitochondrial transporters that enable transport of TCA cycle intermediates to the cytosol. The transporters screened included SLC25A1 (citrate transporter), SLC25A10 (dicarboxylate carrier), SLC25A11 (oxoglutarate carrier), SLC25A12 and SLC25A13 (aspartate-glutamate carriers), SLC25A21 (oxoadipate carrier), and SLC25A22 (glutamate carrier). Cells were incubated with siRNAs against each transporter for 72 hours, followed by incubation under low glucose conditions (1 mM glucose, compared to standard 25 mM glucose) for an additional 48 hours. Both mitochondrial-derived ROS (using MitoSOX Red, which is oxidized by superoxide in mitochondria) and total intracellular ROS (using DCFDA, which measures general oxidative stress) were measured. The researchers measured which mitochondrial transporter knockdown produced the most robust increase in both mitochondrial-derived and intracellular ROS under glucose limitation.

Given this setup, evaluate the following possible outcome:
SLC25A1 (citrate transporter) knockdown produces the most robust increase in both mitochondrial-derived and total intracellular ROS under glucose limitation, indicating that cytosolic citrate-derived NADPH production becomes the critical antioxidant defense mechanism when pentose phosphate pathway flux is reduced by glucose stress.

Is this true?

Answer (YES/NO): YES